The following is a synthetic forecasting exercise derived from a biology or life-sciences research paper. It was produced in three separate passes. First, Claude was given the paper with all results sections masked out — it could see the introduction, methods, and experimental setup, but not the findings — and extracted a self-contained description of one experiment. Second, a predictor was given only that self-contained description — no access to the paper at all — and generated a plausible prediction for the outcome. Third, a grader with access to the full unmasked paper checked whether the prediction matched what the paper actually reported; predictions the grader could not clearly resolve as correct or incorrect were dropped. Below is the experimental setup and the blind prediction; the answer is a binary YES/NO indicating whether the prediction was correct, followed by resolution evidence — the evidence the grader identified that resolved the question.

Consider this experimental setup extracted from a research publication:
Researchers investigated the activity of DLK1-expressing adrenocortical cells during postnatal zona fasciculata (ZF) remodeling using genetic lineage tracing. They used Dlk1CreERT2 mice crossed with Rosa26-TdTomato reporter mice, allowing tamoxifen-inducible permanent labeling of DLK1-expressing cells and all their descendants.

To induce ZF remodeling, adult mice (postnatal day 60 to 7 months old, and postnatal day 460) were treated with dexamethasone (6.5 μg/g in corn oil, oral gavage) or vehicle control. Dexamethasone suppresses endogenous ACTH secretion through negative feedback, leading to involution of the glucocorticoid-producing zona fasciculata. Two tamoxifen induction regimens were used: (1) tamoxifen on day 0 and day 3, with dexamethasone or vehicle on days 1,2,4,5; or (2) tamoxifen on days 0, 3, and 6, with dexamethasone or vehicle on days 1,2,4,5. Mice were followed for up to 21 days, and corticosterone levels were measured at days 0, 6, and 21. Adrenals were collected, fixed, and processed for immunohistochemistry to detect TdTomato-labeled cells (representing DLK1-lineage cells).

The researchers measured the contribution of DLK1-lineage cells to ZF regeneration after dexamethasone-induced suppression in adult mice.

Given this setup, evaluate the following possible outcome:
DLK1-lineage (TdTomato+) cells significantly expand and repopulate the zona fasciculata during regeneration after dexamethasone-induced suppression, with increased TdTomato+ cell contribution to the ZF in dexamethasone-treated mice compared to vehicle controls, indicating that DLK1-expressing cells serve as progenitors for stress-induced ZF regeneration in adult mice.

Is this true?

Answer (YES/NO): NO